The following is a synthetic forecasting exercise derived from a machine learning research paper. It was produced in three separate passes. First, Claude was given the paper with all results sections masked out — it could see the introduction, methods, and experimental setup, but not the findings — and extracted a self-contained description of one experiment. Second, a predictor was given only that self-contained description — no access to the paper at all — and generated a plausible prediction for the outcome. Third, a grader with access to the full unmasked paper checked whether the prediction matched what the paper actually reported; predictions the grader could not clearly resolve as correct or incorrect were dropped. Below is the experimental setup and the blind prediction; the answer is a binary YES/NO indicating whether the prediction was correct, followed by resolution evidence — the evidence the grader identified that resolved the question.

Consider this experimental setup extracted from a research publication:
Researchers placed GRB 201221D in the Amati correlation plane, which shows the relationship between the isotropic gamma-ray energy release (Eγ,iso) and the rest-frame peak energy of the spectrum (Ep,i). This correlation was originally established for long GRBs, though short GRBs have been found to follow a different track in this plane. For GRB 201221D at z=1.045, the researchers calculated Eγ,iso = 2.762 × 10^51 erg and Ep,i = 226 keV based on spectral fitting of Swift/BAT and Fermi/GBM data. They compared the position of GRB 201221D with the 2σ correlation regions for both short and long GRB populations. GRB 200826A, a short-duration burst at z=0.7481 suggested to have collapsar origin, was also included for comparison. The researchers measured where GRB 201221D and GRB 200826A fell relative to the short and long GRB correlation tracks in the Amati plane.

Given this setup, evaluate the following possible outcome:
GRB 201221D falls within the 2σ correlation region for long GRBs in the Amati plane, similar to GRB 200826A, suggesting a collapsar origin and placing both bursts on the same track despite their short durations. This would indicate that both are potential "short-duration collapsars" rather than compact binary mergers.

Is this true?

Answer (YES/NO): NO